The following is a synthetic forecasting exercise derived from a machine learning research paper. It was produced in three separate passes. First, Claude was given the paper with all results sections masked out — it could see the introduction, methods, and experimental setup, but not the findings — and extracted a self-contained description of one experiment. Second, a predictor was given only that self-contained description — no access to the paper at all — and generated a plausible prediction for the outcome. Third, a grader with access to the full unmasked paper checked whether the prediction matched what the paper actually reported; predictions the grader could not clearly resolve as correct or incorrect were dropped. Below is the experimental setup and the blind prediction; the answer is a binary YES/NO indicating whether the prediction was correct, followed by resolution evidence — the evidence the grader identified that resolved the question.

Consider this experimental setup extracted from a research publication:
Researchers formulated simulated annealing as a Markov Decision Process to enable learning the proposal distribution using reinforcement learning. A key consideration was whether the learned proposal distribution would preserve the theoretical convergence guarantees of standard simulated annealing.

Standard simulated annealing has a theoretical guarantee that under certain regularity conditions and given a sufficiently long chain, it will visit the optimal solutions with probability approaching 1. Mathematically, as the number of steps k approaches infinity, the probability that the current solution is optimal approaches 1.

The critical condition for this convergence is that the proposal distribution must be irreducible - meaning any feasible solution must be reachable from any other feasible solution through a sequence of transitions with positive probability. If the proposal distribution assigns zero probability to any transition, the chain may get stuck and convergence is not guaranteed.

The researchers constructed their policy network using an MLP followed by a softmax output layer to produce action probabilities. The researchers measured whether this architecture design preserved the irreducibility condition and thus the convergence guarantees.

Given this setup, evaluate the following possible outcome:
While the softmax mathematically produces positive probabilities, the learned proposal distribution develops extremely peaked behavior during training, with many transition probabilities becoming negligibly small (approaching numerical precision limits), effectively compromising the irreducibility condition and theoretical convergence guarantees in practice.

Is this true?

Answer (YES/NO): NO